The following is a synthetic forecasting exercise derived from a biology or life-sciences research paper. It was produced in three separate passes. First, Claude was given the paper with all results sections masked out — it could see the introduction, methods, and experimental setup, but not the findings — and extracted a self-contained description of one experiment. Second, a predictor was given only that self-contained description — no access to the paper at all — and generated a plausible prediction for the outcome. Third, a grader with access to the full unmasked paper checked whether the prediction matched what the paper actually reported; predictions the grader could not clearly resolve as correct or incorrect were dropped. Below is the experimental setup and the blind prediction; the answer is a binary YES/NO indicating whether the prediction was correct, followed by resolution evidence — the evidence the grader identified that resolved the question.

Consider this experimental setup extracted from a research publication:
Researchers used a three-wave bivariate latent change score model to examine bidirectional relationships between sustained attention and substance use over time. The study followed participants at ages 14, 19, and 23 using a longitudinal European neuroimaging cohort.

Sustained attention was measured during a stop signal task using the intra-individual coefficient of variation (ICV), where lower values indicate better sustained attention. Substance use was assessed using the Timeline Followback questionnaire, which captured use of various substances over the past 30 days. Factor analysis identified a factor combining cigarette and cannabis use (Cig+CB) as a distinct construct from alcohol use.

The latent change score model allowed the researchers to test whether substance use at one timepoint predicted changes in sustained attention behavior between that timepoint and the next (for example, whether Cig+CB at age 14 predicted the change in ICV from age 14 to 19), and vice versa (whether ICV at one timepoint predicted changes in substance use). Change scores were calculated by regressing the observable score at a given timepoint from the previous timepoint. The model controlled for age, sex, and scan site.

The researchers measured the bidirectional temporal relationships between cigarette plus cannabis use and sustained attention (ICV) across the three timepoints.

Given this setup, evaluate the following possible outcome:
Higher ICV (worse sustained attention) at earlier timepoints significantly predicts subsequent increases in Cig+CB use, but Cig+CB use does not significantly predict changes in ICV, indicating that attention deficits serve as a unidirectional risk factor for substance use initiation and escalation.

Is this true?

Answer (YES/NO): YES